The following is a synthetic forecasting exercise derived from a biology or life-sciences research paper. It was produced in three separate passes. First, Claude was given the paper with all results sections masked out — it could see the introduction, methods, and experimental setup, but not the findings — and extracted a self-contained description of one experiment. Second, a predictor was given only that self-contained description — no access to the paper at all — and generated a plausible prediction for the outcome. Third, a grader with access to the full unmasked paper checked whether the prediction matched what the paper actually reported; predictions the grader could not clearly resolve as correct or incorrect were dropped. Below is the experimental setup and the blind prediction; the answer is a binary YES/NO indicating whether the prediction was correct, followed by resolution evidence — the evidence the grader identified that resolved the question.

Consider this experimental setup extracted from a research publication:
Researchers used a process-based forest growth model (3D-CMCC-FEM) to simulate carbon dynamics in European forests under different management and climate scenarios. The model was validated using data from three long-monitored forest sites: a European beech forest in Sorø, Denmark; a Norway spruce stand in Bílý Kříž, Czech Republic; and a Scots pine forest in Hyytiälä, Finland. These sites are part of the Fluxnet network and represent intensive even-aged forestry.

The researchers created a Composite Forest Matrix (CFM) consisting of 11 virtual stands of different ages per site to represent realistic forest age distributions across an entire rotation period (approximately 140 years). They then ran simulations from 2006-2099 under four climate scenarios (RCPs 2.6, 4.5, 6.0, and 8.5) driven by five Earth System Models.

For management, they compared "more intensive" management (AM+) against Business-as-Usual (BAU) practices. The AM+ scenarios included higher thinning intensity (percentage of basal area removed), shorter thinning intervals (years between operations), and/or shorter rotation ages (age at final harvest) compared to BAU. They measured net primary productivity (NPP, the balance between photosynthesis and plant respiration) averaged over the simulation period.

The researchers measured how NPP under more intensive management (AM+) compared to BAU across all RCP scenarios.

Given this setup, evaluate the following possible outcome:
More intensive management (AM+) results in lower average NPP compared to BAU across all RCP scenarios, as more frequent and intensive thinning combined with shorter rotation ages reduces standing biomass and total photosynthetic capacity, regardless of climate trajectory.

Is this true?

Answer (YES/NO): YES